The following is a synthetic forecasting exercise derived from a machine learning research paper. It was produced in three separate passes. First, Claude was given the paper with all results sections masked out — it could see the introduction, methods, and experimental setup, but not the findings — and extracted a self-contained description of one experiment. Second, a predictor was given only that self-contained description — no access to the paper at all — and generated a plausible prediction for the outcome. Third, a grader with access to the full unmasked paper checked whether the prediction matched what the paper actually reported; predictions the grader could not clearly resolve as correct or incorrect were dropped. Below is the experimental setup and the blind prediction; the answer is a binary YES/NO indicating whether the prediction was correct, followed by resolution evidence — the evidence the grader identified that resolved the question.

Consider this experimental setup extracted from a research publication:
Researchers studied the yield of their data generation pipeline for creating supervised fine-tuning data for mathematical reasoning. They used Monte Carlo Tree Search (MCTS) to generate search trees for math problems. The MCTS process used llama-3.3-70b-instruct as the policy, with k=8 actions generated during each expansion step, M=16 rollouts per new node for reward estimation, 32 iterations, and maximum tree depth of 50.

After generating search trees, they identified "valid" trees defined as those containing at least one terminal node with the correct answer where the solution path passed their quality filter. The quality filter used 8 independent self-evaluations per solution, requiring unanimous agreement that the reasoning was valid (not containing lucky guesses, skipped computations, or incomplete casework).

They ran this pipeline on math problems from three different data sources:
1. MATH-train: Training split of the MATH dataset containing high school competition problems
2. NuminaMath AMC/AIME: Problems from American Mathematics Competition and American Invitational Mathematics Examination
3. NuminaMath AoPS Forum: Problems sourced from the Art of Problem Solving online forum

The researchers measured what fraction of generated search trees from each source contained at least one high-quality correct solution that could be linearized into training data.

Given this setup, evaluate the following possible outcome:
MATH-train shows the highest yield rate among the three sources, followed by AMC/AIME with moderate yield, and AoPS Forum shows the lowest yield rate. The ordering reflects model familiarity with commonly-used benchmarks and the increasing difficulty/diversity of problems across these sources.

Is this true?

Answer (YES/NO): YES